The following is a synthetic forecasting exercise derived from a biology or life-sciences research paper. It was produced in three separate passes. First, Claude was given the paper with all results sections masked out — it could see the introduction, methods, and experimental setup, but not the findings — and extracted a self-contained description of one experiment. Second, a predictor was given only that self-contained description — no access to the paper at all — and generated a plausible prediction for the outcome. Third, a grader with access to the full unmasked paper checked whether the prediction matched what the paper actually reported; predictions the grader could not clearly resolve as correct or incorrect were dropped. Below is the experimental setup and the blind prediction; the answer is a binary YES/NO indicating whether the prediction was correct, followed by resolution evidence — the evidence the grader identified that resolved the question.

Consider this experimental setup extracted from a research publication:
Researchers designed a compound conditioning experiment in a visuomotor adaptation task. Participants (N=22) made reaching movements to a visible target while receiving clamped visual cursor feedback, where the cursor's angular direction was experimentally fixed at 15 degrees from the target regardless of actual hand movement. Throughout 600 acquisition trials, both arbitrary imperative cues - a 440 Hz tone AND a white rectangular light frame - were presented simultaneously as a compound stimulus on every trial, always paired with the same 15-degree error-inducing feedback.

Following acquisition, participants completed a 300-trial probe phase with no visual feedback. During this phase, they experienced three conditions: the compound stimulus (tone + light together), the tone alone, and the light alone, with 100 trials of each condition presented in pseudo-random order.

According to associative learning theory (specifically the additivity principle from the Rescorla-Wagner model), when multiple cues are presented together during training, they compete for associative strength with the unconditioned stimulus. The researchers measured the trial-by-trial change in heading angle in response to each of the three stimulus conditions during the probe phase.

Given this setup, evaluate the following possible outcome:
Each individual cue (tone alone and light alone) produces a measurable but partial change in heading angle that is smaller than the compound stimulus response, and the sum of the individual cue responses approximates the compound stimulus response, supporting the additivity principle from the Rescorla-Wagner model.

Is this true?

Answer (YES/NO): NO